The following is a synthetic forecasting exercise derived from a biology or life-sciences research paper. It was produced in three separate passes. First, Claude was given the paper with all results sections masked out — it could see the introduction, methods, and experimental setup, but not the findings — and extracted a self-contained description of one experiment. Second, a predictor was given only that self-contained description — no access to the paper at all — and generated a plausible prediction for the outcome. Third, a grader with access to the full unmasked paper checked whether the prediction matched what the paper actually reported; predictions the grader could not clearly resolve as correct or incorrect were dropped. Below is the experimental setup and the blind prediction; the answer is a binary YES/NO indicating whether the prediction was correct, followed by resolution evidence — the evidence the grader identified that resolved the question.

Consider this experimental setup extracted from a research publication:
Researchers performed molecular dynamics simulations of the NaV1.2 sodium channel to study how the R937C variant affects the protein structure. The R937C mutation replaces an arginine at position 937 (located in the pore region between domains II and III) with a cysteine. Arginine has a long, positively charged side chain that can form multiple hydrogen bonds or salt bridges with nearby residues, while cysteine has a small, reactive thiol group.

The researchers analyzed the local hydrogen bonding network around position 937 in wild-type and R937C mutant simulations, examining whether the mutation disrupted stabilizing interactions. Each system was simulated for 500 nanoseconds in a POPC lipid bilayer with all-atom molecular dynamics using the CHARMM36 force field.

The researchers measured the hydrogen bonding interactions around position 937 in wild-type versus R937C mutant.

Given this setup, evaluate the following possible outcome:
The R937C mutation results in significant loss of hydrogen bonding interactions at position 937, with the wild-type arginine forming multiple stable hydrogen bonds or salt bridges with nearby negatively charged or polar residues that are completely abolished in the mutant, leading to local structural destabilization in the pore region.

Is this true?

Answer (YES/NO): YES